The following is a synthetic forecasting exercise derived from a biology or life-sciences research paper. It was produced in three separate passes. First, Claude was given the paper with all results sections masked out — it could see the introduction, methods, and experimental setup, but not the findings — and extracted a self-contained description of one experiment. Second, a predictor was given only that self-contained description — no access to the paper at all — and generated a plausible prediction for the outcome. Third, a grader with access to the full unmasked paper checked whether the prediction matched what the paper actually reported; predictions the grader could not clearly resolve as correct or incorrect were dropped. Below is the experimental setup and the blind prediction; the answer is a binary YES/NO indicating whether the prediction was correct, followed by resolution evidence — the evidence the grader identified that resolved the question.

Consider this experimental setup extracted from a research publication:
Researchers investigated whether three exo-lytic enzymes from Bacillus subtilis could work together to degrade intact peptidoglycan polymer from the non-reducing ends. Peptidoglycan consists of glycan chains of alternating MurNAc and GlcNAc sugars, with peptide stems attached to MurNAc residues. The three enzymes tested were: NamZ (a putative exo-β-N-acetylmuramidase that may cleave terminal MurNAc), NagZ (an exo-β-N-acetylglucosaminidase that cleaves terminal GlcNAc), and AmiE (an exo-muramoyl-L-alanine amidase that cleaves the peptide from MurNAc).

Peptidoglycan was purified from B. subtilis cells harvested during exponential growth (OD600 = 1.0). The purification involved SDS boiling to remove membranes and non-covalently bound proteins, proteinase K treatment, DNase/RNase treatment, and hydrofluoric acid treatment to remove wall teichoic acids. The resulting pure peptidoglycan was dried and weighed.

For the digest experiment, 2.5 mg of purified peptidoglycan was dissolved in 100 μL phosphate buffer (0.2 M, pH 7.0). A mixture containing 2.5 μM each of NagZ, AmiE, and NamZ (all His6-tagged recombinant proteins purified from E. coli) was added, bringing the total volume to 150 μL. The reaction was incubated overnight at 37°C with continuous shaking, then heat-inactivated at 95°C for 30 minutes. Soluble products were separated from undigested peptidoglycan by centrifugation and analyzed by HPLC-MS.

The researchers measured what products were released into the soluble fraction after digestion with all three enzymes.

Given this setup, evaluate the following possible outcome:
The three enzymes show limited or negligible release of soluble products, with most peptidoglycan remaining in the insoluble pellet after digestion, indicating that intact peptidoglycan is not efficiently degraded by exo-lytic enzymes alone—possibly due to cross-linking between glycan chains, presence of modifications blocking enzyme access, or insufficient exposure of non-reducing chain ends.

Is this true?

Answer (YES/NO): NO